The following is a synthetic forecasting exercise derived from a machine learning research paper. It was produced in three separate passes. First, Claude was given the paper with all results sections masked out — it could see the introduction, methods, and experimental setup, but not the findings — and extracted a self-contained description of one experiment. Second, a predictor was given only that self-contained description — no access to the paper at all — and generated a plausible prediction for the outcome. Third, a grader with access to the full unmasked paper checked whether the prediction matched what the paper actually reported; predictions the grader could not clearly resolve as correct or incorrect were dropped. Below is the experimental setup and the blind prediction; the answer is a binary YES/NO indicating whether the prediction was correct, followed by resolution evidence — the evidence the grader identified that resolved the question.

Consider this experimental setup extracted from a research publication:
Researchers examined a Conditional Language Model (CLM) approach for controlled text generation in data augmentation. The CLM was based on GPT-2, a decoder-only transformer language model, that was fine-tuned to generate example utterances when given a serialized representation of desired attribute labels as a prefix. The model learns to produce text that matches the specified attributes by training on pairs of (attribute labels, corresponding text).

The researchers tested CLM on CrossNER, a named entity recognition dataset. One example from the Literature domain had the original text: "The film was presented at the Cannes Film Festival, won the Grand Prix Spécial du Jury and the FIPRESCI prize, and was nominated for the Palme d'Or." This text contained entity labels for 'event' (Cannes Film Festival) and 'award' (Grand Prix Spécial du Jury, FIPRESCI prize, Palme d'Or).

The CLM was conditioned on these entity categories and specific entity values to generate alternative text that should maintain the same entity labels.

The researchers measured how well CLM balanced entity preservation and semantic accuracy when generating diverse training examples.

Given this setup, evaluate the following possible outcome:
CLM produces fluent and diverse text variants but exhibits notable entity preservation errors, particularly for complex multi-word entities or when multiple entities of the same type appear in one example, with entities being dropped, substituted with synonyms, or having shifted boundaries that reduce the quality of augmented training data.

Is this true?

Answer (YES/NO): NO